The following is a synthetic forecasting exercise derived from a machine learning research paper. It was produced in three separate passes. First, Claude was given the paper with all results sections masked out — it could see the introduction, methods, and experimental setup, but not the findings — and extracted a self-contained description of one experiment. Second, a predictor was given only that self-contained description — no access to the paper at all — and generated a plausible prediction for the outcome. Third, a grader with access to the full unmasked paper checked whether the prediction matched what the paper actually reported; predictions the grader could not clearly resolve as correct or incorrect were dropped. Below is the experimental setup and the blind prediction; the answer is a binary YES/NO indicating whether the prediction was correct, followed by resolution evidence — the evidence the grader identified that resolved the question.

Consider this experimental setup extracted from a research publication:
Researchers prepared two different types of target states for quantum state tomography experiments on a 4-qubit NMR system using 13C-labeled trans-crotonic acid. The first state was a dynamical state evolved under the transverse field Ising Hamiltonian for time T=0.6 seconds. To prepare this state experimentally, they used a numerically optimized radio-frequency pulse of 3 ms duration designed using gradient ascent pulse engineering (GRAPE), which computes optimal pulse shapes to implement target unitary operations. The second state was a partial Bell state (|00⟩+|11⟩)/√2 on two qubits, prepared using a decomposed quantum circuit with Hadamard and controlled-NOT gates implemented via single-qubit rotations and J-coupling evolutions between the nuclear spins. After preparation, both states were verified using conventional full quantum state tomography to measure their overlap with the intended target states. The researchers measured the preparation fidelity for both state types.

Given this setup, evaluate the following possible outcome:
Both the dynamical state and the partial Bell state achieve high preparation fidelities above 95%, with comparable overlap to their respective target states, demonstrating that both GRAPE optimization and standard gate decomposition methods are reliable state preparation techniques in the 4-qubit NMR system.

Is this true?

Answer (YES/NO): YES